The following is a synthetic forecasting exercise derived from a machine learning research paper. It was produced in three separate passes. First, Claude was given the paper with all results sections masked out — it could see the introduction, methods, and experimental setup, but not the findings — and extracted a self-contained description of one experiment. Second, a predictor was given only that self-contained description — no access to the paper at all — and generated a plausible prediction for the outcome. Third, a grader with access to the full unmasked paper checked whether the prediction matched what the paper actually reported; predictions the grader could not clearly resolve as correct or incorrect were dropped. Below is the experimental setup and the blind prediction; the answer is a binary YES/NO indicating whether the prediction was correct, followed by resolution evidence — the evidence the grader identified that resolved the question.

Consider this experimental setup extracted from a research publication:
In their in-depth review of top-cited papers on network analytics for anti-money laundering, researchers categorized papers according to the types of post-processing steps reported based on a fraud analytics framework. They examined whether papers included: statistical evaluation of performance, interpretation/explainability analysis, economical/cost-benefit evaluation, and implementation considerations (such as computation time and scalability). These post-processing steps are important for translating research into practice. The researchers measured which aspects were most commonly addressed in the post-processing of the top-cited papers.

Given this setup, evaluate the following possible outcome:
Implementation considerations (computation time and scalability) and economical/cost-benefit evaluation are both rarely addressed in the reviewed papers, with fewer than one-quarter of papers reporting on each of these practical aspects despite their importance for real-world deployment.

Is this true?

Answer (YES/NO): NO